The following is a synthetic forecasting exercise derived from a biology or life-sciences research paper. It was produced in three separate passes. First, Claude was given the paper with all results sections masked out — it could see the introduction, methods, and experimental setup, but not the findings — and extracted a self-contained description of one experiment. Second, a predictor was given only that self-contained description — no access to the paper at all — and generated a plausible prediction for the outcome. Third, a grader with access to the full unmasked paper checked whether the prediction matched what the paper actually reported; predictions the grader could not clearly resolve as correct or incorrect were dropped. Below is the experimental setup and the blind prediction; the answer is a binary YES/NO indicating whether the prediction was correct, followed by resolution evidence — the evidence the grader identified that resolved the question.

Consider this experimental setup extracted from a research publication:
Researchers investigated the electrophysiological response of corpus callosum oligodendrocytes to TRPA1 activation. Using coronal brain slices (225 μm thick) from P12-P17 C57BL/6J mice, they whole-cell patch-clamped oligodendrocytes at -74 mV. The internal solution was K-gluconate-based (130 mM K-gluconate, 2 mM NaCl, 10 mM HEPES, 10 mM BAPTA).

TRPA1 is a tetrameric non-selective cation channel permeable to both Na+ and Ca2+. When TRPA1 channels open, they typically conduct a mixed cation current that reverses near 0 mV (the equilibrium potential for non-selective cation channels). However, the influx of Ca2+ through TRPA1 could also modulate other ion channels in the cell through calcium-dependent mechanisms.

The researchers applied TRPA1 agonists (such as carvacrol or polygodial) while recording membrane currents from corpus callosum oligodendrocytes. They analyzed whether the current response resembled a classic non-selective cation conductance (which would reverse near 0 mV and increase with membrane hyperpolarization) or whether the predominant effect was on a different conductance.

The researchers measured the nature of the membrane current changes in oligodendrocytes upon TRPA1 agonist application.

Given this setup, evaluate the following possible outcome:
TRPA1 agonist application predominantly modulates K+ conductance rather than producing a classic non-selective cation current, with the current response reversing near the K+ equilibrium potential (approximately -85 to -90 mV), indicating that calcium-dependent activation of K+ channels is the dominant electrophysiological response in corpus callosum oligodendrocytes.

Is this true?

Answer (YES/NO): NO